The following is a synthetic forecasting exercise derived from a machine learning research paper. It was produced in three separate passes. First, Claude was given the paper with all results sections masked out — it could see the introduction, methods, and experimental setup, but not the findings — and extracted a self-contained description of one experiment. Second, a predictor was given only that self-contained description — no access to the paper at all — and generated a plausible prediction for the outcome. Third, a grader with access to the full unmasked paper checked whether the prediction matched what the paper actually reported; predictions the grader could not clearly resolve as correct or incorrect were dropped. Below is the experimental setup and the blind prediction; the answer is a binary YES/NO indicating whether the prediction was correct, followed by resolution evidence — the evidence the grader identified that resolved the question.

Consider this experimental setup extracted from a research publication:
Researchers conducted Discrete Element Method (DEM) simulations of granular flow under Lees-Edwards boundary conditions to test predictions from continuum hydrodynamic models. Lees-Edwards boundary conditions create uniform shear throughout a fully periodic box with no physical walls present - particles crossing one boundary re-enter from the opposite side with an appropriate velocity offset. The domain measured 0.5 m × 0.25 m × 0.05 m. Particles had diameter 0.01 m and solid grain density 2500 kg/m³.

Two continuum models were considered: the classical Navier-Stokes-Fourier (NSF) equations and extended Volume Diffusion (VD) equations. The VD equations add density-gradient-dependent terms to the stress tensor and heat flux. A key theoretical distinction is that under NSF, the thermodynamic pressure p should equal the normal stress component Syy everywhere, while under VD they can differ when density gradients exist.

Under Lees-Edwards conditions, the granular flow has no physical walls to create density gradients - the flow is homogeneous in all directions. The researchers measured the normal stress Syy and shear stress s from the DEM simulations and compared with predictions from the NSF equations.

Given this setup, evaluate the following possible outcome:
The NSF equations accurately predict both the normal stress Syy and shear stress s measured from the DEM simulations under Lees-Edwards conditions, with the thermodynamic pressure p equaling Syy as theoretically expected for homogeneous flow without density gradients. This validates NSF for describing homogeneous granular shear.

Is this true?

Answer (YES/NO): YES